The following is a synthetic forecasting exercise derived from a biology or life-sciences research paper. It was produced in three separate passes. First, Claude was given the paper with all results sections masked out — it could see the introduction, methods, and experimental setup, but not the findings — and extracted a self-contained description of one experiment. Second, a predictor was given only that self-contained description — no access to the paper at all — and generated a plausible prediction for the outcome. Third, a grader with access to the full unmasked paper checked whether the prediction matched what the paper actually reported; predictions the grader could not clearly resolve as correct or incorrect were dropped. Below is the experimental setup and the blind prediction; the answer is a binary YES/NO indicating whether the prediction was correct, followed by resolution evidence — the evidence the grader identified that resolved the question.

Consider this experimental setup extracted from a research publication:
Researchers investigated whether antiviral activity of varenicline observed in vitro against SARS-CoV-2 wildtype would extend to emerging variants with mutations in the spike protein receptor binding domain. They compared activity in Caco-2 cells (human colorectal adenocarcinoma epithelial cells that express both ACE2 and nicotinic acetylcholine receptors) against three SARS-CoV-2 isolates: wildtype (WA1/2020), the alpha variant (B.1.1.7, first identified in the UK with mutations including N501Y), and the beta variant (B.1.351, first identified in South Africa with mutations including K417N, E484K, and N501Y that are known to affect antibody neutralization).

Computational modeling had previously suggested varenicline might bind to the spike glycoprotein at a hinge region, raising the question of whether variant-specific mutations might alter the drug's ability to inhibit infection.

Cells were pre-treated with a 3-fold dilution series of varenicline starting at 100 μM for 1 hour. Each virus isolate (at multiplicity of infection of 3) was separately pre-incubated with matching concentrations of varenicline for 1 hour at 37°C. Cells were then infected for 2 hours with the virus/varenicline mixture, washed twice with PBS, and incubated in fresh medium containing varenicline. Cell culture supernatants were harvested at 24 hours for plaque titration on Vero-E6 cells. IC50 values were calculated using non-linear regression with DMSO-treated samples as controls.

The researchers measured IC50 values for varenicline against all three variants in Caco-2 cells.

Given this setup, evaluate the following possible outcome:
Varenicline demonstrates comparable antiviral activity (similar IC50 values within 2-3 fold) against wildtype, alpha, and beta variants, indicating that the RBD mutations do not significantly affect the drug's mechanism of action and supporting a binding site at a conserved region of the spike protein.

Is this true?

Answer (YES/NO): NO